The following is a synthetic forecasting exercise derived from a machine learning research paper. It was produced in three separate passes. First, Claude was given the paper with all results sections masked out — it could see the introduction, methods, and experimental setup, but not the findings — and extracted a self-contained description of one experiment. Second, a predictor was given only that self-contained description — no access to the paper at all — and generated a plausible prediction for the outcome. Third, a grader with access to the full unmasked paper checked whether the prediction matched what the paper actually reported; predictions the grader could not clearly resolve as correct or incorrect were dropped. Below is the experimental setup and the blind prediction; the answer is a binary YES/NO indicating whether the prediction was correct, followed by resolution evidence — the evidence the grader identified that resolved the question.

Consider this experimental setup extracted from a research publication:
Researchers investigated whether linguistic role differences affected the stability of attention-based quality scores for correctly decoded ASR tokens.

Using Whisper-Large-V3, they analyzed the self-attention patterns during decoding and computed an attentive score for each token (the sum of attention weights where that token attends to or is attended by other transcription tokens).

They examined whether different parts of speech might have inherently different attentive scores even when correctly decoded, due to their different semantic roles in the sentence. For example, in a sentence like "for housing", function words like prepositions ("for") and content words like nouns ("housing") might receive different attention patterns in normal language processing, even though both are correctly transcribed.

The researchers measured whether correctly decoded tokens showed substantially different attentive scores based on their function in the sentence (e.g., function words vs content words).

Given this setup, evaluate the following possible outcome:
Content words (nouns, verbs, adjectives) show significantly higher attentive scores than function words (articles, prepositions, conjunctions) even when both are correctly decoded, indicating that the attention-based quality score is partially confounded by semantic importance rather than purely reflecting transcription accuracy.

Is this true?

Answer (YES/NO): NO